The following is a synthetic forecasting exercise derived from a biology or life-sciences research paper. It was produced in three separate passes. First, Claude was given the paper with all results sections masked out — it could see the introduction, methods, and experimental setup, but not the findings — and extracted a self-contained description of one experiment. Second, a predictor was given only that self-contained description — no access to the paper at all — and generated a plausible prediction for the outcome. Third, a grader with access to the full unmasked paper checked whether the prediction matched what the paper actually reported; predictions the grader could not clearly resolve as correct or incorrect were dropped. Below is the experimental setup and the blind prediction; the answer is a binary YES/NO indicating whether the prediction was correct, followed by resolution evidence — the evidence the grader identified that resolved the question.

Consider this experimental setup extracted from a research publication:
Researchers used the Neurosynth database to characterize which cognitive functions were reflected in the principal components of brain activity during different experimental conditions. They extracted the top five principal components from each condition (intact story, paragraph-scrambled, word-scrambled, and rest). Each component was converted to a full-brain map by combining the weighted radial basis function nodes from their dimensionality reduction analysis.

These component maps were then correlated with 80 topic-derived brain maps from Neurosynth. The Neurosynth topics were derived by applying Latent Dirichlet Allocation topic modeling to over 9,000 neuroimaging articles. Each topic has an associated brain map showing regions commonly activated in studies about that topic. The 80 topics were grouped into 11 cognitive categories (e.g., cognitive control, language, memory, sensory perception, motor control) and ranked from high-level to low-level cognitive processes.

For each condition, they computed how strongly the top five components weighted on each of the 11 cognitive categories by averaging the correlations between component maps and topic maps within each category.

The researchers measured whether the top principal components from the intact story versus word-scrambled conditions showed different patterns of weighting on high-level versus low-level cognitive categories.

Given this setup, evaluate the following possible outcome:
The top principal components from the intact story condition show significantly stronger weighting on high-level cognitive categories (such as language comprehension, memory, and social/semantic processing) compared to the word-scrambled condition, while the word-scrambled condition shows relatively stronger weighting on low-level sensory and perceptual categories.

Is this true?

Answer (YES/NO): YES